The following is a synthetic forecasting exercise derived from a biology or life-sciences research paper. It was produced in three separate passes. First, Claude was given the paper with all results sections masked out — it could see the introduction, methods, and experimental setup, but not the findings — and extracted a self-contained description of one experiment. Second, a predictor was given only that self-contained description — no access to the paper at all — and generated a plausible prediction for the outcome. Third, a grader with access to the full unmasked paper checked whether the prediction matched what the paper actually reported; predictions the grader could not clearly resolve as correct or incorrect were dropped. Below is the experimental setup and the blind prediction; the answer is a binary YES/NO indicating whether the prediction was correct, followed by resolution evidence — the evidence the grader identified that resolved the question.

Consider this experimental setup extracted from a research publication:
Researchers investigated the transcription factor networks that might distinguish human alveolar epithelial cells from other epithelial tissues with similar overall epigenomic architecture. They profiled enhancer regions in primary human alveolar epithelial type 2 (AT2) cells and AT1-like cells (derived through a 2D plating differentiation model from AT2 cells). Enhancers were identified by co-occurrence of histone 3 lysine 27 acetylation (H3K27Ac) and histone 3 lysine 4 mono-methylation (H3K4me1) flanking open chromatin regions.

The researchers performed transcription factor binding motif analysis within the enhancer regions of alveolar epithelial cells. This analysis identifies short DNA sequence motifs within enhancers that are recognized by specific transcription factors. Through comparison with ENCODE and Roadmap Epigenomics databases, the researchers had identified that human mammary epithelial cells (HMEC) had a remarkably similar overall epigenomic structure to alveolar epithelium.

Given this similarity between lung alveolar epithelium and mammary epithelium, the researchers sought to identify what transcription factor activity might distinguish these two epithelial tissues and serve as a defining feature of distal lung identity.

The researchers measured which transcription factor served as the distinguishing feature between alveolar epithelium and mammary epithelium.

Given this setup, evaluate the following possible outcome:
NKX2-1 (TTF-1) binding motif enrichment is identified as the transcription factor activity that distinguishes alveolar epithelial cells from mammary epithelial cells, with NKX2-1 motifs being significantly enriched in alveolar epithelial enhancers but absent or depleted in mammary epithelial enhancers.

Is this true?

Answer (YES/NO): YES